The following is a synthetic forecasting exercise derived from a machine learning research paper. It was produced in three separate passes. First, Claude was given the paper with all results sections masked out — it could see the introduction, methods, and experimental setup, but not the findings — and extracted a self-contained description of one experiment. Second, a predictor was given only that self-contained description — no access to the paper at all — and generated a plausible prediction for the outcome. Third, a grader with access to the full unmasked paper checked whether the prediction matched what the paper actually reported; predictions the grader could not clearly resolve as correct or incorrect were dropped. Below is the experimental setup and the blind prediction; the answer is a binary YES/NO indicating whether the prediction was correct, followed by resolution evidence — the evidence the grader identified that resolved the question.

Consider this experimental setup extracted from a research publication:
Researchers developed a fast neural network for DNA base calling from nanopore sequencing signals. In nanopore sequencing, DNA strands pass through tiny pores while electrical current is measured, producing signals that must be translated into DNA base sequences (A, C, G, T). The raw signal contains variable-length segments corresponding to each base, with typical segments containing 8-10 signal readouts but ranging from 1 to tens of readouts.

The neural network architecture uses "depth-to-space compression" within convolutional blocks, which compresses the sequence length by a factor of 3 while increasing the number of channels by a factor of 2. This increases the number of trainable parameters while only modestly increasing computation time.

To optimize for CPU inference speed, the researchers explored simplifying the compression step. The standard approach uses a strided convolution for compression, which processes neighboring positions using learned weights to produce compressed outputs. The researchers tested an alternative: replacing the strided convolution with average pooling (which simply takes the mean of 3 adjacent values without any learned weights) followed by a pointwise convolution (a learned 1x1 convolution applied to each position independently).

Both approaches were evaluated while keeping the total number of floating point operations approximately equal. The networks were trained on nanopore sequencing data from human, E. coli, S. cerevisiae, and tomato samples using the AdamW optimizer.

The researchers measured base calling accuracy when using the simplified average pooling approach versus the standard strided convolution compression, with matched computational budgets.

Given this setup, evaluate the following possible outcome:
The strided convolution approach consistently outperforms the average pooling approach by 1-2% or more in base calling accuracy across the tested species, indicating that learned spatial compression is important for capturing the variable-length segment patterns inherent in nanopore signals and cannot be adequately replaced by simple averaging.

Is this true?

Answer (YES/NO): NO